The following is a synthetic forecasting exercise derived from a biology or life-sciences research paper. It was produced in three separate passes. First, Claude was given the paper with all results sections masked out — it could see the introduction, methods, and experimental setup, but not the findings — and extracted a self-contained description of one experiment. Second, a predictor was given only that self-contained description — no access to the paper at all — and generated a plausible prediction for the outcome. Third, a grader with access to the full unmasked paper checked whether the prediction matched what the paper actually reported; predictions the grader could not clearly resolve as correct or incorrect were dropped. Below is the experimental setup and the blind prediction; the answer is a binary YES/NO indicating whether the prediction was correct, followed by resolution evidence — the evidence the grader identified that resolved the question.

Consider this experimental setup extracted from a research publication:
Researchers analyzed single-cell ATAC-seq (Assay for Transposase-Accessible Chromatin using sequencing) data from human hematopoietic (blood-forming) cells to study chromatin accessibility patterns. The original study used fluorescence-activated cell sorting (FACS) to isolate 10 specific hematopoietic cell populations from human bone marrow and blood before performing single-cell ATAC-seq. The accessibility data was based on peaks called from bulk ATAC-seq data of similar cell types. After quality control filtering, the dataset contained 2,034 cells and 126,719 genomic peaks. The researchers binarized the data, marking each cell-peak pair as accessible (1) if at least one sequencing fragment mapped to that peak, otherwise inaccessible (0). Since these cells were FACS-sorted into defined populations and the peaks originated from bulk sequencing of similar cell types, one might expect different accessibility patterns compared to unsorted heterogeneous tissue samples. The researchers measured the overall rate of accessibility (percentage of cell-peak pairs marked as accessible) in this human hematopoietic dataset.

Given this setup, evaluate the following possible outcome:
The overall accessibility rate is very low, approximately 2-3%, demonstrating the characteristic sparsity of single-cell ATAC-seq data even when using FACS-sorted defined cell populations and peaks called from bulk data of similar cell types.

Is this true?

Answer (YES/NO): NO